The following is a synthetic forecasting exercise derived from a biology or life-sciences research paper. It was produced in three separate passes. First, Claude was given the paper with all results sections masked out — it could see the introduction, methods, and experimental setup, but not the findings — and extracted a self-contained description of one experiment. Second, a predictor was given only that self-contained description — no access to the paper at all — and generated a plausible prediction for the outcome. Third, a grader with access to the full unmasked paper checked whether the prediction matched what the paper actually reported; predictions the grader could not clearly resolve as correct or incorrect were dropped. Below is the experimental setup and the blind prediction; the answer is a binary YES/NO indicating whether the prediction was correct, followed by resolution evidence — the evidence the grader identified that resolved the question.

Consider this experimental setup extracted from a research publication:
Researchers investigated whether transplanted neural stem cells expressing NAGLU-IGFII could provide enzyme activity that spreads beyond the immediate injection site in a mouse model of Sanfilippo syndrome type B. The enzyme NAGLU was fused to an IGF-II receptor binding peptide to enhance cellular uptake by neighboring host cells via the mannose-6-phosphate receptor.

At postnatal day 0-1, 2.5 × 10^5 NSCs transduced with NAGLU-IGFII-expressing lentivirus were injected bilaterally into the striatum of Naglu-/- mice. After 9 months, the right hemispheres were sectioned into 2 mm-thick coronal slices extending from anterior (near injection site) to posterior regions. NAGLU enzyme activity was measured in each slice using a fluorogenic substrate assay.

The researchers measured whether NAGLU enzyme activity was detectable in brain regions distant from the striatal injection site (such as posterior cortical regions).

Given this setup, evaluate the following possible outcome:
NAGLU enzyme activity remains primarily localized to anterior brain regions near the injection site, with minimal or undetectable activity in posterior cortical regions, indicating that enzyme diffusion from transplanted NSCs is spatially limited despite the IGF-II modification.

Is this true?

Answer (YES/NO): NO